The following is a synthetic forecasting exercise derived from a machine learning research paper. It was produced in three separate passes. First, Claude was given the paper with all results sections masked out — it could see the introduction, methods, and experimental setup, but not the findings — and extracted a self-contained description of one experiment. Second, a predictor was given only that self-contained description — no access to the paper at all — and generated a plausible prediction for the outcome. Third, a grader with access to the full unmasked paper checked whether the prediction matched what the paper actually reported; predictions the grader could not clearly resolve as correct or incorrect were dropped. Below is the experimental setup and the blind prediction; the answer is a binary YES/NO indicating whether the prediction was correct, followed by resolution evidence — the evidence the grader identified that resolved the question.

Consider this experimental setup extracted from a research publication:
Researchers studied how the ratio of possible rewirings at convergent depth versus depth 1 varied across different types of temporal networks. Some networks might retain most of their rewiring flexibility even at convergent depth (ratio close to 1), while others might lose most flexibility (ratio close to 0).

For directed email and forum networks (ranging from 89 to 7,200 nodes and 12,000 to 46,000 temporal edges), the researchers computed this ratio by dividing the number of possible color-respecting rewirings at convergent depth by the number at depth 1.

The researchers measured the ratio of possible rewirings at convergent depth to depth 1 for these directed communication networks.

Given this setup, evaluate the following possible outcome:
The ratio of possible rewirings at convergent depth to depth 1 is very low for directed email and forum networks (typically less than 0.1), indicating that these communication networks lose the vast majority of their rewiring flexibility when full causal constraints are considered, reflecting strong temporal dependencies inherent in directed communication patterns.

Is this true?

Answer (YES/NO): NO